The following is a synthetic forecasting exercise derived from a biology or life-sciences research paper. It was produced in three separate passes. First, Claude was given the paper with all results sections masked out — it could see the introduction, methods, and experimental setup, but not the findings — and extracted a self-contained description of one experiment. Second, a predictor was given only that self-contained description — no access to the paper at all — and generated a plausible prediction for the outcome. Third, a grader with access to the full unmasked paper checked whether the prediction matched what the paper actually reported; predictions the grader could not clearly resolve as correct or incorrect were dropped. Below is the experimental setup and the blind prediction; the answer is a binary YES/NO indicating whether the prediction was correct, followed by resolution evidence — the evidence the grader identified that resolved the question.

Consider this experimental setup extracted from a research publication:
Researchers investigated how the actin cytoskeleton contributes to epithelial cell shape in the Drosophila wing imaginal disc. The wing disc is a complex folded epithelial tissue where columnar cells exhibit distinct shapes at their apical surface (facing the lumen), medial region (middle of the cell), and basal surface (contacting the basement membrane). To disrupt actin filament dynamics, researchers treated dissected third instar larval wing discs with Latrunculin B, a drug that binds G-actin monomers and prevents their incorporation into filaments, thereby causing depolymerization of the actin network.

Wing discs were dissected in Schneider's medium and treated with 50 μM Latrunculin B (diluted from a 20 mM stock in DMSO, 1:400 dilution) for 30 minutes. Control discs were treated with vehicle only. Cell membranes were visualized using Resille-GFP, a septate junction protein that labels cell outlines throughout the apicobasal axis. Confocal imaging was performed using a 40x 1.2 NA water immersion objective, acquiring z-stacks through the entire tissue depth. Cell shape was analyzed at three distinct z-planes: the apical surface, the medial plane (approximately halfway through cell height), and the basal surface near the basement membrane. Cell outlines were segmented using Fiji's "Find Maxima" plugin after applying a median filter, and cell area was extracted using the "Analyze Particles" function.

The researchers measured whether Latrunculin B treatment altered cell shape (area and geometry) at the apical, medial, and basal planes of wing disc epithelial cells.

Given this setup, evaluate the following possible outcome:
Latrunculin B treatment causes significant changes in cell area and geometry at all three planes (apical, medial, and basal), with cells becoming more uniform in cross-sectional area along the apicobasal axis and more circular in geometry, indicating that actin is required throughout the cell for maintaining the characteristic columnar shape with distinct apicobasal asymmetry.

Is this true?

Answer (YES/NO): NO